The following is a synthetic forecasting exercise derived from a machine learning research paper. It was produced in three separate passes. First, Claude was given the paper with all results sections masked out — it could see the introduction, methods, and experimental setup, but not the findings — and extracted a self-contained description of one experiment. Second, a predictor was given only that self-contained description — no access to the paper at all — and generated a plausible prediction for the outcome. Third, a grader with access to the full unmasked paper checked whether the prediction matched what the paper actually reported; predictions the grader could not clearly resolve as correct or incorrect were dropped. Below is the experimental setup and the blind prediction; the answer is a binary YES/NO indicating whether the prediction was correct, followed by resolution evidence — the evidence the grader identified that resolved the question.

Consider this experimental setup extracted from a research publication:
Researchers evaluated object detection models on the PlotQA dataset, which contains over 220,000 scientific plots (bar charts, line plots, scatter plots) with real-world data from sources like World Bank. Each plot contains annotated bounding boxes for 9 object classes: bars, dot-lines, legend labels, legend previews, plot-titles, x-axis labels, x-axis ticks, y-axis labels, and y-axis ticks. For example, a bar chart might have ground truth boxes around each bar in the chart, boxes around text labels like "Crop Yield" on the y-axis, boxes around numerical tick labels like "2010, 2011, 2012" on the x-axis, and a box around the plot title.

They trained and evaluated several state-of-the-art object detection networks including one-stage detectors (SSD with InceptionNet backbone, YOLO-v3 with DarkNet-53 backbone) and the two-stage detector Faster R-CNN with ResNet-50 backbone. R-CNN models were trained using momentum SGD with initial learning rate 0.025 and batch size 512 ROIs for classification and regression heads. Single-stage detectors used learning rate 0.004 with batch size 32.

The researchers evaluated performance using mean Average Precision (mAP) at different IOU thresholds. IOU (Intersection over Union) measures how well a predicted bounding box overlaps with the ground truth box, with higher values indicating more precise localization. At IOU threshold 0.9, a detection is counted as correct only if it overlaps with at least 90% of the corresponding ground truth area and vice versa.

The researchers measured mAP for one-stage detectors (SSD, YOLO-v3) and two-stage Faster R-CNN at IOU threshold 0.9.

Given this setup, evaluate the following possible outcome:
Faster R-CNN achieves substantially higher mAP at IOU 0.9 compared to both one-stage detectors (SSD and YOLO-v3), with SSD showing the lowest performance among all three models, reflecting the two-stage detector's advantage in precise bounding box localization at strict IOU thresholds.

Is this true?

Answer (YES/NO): NO